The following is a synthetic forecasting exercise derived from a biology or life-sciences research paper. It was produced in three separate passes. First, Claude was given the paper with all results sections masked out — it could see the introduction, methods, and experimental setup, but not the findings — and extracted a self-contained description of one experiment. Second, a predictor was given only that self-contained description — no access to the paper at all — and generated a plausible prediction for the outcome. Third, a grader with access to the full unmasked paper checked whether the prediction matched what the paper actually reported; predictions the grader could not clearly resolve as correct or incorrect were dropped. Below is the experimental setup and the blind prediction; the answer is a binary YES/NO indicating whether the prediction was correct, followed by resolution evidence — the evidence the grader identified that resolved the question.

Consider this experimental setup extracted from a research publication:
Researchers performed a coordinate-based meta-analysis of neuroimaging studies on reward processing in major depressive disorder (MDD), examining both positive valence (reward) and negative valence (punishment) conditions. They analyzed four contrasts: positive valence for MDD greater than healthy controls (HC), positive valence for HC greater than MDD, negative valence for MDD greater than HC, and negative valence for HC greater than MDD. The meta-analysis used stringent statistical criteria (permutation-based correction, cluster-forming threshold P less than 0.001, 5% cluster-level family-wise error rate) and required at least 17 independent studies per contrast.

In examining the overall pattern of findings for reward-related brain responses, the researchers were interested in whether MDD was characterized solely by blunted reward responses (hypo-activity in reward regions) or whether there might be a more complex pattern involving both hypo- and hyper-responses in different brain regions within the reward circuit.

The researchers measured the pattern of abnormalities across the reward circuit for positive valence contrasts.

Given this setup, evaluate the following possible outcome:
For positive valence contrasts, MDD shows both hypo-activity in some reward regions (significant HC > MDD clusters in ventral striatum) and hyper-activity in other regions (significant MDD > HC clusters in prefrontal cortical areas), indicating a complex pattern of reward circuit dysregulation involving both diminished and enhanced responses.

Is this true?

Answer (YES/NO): YES